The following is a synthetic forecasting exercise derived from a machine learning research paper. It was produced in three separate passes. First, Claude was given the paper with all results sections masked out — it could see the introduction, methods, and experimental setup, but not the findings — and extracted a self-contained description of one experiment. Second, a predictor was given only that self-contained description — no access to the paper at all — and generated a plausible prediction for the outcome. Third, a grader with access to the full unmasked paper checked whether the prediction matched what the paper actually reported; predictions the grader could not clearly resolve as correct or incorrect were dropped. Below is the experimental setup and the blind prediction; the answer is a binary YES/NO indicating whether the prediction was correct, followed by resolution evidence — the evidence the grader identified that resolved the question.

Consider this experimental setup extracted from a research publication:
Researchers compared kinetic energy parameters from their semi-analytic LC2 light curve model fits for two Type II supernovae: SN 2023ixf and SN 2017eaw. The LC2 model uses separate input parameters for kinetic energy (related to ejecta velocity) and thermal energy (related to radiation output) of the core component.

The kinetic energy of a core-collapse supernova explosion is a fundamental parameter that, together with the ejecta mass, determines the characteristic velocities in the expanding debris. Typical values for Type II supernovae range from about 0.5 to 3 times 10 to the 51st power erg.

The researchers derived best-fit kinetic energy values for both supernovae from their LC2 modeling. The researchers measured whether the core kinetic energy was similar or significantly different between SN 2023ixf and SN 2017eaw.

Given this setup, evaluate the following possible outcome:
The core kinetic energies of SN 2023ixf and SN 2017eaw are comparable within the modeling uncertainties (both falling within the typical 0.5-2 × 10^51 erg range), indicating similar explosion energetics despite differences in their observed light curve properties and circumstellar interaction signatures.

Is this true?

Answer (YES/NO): YES